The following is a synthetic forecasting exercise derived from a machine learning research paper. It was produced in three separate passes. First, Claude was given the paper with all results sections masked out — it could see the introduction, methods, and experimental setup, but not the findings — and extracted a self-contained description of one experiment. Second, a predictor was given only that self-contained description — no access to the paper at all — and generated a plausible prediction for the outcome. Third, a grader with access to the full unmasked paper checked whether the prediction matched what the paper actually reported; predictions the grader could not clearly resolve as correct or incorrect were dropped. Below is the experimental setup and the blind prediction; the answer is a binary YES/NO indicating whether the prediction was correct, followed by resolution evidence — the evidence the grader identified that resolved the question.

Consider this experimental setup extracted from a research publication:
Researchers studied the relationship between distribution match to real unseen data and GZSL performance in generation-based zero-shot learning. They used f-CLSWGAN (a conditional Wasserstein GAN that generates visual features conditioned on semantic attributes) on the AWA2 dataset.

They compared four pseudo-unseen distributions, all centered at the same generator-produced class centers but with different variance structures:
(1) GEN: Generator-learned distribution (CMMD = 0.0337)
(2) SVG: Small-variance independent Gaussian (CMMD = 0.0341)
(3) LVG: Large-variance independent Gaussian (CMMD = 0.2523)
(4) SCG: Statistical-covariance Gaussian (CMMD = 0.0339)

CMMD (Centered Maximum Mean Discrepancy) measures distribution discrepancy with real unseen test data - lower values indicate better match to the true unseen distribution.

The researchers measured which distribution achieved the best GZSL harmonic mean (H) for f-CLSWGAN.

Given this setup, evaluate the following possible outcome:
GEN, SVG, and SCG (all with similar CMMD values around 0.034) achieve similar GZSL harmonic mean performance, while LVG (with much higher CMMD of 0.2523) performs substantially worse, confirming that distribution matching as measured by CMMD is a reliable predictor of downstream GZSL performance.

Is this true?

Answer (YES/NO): NO